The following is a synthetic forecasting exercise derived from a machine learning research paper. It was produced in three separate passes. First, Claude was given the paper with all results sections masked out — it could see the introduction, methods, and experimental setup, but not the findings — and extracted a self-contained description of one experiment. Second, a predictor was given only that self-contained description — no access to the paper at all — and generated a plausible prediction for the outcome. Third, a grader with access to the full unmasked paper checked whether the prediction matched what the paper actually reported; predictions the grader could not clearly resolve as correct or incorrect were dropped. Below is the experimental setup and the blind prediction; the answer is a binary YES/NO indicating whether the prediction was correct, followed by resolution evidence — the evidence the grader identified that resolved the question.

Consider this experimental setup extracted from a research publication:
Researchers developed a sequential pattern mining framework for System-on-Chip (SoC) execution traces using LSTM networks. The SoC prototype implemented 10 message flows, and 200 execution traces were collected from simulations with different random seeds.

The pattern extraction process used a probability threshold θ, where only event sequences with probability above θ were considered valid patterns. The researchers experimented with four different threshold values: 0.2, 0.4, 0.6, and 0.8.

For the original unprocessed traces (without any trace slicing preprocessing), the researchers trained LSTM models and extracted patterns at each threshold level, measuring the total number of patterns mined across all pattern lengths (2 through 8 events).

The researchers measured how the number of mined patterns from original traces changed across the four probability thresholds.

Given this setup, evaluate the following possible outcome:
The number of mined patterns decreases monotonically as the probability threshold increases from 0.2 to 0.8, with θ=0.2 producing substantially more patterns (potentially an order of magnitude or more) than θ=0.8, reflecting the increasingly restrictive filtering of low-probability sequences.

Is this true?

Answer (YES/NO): YES